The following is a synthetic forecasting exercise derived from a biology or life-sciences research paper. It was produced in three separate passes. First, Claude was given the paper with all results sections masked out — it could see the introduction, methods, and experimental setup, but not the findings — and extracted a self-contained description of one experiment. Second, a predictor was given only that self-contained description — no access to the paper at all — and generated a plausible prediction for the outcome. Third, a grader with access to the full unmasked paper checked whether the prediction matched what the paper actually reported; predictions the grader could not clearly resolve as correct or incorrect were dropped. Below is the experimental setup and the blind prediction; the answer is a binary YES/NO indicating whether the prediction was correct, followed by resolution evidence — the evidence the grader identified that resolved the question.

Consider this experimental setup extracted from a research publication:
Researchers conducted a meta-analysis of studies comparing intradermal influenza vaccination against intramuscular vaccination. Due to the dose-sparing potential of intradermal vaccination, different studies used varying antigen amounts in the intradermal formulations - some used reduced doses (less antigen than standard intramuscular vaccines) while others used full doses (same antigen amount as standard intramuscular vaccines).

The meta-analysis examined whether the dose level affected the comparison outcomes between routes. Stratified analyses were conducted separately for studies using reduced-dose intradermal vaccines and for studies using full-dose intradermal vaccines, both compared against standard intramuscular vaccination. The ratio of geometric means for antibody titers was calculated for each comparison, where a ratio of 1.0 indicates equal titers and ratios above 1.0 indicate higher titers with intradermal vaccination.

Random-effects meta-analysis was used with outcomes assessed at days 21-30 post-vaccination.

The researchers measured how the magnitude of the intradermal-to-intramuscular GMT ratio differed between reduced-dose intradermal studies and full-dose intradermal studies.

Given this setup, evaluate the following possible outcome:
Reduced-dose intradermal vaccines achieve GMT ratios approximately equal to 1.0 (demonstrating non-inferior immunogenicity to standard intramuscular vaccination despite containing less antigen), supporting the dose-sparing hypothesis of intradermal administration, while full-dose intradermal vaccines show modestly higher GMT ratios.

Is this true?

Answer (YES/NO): NO